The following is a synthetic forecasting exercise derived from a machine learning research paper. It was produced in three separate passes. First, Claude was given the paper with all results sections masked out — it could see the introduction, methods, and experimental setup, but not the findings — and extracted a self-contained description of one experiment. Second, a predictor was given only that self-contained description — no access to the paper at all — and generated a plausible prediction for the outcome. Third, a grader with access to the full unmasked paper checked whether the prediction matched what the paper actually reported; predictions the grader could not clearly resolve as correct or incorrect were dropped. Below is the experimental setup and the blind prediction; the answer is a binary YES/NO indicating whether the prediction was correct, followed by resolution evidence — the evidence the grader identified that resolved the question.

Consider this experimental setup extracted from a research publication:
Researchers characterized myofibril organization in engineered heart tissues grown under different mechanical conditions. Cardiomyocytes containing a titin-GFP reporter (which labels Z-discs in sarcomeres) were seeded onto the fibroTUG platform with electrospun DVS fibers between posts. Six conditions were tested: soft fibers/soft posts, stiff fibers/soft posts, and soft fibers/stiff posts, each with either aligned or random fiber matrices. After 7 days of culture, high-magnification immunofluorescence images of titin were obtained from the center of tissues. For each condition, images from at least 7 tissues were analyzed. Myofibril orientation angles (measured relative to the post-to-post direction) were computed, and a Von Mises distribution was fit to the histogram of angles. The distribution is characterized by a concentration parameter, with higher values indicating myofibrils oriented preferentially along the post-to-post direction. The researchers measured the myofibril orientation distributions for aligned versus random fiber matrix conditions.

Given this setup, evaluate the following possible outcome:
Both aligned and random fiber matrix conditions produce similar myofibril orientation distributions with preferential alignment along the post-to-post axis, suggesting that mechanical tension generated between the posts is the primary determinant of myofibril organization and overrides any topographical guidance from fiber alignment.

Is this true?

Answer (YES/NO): NO